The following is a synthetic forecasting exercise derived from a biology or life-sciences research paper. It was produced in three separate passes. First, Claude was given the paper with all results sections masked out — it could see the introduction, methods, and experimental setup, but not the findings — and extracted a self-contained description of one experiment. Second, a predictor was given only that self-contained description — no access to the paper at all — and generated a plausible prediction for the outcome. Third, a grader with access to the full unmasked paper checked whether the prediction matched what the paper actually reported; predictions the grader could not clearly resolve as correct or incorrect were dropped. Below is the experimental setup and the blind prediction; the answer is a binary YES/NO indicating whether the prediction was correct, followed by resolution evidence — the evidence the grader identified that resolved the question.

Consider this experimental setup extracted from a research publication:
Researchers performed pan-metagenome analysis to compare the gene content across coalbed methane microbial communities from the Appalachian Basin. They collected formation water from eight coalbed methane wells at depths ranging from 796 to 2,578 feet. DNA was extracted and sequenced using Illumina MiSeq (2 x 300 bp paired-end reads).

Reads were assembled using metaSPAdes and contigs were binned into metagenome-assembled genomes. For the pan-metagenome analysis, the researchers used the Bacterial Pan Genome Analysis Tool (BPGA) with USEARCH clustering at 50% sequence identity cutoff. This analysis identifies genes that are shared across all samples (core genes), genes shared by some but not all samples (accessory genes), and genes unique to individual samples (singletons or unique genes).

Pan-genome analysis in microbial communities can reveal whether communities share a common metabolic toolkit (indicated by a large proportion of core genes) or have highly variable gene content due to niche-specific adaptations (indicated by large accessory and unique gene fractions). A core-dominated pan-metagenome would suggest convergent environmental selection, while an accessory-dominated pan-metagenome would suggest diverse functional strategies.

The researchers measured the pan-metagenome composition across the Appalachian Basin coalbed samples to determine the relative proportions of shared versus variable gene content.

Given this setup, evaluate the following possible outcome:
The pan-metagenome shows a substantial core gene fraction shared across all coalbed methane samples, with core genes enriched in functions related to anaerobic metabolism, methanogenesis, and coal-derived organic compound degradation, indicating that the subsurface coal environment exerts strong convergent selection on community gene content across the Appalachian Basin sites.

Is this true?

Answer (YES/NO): NO